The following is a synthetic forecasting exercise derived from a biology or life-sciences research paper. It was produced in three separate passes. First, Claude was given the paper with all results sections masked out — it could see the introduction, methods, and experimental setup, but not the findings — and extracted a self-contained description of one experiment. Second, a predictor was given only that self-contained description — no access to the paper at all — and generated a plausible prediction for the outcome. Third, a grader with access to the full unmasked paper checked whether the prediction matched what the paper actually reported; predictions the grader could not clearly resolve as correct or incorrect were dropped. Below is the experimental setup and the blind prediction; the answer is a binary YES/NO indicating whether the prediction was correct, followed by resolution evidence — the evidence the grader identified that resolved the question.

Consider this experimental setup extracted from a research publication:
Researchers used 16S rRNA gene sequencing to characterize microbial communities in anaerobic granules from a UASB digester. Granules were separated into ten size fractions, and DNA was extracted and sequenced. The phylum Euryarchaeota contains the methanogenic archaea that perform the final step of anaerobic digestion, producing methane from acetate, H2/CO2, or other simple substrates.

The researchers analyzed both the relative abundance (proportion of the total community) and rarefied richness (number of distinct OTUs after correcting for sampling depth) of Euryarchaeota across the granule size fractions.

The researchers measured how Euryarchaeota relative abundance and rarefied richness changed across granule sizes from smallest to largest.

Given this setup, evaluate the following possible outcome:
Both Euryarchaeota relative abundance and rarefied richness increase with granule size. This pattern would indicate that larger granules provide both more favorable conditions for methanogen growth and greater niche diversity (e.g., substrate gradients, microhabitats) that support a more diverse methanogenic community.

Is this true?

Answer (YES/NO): NO